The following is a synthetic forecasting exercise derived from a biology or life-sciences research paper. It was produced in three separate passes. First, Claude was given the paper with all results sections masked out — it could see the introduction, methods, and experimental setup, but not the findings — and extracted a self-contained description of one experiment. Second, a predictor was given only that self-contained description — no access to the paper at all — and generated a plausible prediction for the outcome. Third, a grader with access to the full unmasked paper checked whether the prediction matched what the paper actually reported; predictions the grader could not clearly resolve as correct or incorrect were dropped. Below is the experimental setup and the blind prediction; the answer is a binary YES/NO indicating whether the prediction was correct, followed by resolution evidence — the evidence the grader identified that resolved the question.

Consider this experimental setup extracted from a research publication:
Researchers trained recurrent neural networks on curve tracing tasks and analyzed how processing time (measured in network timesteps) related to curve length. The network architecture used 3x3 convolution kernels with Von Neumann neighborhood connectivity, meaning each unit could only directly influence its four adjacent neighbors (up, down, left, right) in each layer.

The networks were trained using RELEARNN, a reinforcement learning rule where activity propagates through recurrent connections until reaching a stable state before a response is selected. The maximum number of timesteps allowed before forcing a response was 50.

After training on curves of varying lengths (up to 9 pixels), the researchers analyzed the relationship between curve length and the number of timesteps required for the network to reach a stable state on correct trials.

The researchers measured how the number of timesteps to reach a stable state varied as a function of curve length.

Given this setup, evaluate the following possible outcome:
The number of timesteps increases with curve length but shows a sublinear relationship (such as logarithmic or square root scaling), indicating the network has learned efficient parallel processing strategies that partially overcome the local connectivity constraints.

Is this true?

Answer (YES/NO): NO